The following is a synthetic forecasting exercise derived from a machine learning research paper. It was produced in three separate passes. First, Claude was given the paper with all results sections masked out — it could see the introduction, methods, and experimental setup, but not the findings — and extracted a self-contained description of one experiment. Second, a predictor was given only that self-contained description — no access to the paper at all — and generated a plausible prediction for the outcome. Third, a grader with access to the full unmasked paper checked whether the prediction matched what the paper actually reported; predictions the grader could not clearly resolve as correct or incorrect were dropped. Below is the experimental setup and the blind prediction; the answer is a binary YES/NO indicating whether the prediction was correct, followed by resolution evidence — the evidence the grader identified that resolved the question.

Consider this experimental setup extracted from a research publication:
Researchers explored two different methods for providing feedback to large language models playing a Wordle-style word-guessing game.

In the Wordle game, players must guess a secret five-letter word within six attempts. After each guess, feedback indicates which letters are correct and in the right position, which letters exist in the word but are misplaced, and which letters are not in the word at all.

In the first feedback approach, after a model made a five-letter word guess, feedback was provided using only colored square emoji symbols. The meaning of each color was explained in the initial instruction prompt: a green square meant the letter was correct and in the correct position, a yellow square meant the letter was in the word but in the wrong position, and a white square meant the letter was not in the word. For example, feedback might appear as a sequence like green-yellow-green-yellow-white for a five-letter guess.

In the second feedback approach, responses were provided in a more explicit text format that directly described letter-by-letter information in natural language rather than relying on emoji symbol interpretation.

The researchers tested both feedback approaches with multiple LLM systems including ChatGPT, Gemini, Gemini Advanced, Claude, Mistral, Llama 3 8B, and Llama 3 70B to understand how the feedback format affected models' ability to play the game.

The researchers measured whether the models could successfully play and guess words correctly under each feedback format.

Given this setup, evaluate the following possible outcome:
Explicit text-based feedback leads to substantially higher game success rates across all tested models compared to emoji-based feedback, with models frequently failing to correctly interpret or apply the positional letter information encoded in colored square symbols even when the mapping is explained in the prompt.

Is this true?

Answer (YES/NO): YES